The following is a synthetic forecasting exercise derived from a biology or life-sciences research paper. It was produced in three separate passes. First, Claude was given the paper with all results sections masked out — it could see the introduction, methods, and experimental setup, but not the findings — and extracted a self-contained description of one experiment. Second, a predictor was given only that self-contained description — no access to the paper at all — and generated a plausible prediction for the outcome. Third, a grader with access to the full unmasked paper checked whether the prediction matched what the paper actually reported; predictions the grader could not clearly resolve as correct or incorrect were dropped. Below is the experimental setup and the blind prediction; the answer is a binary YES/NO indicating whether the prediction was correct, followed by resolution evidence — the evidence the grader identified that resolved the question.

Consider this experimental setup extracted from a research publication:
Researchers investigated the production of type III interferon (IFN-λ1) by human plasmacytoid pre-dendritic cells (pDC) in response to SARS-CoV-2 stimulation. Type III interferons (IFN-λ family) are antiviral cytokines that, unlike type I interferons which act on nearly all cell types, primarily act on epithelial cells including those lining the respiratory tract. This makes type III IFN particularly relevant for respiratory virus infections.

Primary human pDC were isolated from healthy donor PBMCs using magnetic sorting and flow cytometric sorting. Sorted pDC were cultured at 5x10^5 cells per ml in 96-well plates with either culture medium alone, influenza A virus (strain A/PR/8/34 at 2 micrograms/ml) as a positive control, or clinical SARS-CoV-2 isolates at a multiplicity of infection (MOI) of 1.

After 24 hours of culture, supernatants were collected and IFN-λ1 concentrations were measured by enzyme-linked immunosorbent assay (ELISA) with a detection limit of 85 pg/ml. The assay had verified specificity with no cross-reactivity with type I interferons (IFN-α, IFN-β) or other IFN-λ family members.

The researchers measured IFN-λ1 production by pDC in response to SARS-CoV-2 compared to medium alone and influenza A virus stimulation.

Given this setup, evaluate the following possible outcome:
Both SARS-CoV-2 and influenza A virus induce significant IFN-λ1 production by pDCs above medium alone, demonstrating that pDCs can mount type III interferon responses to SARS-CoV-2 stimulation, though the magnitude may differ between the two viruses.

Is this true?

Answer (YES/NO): YES